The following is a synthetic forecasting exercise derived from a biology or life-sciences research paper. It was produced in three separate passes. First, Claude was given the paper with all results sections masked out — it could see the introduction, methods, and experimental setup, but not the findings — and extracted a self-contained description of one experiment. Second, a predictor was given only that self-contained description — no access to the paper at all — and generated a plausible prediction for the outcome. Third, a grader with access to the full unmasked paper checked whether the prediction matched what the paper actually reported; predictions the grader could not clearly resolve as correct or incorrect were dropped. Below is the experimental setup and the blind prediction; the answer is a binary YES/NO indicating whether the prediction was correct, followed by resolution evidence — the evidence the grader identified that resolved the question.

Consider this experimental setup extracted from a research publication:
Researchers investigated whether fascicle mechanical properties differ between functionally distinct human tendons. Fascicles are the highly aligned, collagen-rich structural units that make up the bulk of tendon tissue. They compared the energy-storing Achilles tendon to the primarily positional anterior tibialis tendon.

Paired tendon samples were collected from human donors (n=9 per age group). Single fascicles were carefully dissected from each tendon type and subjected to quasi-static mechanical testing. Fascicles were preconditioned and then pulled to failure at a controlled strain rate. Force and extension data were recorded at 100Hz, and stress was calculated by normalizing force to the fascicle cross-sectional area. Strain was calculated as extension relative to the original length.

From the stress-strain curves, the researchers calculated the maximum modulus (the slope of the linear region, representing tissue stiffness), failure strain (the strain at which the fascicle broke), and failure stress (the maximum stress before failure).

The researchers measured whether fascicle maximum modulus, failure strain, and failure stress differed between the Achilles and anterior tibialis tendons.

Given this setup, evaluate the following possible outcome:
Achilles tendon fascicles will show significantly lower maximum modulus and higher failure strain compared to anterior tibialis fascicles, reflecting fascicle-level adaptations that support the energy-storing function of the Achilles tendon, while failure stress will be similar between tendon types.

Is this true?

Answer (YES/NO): NO